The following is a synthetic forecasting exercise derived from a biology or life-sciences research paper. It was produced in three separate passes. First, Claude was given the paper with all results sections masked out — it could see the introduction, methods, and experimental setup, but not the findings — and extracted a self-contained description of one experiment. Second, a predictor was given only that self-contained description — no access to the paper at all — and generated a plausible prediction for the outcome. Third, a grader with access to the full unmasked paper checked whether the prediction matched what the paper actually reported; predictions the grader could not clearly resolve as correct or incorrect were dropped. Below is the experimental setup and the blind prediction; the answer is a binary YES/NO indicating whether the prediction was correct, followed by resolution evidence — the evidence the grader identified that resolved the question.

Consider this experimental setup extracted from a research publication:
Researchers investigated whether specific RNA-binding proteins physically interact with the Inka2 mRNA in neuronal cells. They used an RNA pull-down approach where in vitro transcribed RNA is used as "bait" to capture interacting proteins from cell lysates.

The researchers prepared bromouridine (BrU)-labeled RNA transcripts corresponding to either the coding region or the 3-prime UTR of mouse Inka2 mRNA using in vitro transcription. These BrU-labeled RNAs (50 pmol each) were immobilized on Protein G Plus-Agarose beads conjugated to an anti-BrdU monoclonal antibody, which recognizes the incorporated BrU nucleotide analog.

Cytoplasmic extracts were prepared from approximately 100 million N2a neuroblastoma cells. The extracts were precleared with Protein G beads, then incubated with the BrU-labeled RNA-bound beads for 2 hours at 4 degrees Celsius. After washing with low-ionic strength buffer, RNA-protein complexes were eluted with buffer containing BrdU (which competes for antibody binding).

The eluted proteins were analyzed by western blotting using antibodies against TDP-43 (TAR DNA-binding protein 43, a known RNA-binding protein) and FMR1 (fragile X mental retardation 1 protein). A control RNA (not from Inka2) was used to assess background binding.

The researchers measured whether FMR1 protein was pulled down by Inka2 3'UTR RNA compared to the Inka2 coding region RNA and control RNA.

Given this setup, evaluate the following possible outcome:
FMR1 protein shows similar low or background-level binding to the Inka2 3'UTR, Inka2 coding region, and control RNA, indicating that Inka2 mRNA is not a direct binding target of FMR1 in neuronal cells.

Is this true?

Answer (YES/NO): NO